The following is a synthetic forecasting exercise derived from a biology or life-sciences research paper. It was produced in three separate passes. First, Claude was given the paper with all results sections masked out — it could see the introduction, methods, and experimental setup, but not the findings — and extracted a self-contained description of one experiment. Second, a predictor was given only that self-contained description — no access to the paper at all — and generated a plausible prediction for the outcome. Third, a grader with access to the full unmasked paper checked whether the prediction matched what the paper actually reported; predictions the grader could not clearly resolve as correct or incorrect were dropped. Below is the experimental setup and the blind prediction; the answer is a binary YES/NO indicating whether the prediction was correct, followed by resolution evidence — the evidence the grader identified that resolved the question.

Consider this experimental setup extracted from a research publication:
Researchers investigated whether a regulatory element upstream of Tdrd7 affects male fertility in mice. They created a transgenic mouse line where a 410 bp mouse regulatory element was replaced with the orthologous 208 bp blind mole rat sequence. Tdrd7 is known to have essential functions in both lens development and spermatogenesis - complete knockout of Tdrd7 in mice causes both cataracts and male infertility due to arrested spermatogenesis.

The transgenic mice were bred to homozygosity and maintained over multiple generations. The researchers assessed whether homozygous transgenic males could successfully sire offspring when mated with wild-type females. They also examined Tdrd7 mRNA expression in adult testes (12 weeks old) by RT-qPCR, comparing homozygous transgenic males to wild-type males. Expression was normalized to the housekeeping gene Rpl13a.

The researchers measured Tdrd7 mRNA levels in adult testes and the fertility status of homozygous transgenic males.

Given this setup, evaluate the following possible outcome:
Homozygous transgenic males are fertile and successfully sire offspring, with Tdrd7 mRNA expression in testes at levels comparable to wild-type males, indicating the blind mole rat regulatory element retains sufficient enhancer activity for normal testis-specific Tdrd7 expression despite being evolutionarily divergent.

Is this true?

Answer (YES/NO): NO